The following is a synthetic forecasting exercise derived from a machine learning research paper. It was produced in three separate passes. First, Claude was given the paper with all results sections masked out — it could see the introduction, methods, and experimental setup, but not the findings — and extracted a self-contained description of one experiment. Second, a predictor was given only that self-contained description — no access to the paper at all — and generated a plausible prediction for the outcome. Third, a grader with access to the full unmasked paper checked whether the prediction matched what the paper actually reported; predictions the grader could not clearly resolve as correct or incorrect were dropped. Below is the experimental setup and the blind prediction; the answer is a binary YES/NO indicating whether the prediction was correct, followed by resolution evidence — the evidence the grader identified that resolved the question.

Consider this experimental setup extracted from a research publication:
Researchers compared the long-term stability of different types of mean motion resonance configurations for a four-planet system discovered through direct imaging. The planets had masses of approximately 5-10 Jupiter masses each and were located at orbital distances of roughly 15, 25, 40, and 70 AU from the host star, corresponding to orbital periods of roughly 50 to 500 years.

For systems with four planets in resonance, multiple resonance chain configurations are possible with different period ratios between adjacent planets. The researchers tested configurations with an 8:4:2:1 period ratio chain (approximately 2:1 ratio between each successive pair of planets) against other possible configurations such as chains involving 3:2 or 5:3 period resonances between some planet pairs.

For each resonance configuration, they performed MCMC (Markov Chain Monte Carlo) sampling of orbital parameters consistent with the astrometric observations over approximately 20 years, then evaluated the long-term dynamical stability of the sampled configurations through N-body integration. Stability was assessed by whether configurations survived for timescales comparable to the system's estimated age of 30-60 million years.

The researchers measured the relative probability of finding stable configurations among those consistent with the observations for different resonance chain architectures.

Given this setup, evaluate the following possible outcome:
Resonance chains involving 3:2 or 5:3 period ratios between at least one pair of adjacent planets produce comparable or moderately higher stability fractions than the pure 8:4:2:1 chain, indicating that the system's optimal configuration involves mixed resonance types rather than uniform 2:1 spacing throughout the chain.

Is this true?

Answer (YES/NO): NO